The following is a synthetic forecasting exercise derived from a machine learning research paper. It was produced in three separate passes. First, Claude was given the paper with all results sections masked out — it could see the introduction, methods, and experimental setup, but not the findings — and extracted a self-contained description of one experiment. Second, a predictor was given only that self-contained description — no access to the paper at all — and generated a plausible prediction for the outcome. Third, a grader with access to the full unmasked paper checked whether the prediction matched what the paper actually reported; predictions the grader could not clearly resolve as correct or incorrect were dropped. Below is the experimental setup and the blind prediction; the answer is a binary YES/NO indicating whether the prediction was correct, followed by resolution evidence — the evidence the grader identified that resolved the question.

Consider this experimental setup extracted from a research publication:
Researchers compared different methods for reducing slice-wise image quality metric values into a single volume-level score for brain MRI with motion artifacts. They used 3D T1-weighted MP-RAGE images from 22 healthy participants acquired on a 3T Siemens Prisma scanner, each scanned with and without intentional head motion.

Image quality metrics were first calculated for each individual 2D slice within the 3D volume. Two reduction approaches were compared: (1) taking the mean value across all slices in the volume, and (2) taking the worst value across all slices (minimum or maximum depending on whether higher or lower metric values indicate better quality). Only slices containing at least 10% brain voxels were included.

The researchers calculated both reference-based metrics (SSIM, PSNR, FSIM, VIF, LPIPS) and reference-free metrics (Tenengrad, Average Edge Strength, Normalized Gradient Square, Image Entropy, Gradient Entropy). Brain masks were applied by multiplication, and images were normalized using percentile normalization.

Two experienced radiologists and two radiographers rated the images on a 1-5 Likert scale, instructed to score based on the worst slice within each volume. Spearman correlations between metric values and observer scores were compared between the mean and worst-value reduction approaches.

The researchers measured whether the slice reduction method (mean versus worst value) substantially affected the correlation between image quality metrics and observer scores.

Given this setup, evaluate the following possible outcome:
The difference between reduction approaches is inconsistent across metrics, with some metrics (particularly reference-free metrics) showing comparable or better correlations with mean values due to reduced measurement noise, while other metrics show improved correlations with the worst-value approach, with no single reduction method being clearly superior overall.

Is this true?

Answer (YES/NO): NO